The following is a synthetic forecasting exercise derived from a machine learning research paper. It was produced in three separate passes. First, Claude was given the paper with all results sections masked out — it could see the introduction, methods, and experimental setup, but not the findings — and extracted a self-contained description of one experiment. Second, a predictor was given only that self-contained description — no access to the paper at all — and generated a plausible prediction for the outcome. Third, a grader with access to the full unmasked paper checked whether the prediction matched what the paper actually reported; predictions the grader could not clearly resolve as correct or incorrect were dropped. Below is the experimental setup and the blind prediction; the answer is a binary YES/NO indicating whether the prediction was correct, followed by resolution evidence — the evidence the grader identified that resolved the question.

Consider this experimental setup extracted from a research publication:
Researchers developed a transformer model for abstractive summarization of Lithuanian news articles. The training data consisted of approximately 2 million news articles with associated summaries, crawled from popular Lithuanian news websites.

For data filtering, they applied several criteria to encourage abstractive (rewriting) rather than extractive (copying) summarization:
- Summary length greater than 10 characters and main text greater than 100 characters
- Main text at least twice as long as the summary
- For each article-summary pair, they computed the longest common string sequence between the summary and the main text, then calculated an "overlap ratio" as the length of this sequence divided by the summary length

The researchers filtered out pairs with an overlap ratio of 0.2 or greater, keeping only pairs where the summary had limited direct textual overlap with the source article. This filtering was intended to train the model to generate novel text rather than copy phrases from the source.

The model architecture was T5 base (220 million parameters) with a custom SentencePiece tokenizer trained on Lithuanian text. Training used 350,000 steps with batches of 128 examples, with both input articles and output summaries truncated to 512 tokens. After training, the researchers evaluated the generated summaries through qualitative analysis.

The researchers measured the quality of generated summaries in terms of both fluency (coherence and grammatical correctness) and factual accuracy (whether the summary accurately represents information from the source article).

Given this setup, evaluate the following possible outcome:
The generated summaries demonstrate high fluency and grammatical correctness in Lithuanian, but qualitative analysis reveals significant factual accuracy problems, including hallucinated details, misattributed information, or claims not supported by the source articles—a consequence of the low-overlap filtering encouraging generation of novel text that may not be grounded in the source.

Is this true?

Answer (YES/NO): YES